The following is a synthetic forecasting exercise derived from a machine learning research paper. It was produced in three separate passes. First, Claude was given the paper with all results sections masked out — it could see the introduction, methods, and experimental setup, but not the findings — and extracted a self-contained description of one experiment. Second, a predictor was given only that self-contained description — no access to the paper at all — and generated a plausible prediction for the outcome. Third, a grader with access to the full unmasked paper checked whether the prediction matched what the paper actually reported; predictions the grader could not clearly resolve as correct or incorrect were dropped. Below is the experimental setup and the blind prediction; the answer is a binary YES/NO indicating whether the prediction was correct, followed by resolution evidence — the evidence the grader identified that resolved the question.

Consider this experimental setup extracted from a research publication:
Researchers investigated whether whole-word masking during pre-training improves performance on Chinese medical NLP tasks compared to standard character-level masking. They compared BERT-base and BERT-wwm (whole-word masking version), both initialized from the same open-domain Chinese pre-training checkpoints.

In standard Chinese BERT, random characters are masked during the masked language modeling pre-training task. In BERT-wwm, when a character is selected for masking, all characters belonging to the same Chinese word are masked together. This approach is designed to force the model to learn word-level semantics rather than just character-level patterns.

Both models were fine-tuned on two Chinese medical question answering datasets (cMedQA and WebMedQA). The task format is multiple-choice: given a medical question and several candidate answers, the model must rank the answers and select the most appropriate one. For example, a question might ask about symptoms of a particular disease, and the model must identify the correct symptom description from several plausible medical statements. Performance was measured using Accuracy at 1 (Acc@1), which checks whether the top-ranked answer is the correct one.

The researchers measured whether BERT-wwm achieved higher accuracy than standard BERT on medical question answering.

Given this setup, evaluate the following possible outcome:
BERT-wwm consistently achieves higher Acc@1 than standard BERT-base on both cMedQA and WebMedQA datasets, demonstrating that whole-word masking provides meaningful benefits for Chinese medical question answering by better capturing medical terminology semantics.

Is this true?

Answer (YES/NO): NO